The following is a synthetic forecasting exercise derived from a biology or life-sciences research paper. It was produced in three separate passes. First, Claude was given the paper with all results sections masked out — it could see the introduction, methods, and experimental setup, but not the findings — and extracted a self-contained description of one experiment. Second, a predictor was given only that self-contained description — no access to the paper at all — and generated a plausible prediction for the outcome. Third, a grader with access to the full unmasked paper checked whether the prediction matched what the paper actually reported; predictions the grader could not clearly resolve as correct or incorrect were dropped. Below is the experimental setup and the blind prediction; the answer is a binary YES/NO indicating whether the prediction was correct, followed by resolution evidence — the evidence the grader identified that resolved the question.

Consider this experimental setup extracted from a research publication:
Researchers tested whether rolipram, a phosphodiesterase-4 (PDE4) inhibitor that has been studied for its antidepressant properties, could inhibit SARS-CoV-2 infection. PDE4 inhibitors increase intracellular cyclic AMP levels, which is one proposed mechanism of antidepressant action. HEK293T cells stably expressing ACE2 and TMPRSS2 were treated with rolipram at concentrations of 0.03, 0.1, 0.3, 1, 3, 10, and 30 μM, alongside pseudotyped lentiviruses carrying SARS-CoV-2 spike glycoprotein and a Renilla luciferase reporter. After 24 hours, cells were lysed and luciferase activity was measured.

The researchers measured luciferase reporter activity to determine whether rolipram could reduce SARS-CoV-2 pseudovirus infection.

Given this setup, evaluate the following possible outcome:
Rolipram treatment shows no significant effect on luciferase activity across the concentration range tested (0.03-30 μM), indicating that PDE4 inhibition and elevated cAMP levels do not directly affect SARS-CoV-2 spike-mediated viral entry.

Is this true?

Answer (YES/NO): YES